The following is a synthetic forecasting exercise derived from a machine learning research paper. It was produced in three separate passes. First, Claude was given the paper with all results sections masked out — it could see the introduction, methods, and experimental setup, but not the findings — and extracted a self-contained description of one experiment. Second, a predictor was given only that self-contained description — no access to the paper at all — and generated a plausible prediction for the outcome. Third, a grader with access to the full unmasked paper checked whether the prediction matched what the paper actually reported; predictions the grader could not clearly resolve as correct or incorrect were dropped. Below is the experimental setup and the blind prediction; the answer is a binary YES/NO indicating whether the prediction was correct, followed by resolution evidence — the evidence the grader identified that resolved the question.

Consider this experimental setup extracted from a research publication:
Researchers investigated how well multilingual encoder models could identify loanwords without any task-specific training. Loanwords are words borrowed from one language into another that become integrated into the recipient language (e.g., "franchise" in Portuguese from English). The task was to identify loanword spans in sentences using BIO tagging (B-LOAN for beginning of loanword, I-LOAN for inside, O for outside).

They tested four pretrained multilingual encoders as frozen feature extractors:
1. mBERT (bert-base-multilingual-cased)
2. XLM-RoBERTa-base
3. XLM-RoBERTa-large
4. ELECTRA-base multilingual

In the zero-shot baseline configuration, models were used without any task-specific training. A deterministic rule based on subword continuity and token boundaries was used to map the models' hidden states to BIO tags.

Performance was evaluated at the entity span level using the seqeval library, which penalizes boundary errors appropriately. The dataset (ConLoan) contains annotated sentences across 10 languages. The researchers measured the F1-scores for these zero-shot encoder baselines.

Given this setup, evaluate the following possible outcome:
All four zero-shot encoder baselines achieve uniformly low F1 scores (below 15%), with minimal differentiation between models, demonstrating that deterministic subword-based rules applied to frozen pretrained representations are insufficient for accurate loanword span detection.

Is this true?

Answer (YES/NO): YES